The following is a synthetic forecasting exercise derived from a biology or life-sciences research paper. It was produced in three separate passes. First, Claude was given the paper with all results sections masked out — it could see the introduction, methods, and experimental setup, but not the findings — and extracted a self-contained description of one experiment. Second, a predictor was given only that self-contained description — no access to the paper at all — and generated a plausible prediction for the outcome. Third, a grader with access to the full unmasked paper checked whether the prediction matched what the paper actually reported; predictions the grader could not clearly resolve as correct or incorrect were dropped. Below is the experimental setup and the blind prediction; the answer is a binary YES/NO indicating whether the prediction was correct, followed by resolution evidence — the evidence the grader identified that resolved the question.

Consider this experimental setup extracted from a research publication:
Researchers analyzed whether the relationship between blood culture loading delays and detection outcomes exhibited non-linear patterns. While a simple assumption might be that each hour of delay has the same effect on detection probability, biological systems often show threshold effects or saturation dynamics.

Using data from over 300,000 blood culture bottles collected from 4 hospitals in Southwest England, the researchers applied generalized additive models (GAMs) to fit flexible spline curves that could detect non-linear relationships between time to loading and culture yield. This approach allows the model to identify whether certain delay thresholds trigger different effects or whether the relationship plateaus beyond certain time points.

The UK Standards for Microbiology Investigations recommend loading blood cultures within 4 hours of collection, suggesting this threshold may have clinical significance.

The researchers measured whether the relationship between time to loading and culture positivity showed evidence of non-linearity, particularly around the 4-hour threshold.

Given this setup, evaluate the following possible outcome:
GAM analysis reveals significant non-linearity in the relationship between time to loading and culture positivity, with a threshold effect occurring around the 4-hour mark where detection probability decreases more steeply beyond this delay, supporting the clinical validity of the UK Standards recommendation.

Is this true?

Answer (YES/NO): NO